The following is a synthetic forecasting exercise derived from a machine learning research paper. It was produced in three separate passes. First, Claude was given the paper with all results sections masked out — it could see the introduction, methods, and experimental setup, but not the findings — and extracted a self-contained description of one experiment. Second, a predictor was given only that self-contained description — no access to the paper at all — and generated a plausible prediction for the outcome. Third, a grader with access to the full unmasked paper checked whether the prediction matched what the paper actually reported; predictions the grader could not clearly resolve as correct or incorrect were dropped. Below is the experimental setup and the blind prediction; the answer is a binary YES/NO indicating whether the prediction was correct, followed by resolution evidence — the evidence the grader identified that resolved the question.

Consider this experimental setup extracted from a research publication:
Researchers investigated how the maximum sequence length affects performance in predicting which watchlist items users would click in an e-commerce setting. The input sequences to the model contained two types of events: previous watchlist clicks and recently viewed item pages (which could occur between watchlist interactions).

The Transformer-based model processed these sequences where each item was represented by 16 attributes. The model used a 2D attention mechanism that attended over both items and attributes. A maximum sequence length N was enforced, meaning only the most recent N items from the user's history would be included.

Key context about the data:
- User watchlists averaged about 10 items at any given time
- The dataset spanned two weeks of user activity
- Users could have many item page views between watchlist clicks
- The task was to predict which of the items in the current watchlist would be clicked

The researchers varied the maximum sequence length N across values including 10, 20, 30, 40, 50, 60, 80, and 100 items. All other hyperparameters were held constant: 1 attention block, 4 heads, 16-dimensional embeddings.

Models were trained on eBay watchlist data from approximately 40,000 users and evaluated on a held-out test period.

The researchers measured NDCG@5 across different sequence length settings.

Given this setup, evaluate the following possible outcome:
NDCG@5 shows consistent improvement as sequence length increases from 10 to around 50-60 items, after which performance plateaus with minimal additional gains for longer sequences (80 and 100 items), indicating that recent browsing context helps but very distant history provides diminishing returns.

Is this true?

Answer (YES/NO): YES